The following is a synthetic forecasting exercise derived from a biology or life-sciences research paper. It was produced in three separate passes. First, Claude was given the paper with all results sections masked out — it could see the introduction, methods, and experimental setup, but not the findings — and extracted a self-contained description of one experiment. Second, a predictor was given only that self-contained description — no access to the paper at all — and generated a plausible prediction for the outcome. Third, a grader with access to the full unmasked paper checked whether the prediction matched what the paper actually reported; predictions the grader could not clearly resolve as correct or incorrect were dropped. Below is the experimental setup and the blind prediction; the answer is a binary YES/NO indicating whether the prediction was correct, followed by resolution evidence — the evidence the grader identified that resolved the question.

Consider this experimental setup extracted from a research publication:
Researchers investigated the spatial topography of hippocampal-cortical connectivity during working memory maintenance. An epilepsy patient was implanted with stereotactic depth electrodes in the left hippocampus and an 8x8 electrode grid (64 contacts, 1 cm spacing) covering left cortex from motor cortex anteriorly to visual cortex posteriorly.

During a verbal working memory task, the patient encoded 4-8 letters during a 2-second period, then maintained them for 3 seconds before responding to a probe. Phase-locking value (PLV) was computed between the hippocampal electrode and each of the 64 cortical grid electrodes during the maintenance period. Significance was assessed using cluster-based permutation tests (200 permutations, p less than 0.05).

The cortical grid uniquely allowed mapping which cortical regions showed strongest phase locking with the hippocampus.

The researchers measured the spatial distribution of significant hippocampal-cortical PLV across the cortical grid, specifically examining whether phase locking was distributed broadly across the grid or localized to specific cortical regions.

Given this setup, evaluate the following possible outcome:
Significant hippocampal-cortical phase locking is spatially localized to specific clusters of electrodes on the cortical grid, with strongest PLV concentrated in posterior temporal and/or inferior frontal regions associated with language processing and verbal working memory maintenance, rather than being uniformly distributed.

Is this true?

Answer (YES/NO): NO